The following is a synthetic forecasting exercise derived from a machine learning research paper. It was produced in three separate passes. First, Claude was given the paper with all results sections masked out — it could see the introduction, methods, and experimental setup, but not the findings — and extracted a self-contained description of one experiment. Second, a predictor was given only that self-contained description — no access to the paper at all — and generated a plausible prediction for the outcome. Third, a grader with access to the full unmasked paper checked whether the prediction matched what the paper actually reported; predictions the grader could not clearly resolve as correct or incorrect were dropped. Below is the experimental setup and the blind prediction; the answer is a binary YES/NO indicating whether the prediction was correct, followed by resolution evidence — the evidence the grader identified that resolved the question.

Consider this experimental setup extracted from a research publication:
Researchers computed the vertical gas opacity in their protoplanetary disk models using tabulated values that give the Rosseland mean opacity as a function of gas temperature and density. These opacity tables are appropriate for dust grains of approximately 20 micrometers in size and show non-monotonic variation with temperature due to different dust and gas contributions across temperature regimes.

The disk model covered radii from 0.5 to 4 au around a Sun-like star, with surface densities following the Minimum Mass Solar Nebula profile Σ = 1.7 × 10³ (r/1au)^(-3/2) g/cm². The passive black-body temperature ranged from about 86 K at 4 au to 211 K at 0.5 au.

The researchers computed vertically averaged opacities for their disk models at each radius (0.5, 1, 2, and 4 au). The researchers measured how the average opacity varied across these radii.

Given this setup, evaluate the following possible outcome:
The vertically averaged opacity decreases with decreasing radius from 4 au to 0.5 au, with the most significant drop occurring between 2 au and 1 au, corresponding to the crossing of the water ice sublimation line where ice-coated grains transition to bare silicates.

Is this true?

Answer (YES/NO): NO